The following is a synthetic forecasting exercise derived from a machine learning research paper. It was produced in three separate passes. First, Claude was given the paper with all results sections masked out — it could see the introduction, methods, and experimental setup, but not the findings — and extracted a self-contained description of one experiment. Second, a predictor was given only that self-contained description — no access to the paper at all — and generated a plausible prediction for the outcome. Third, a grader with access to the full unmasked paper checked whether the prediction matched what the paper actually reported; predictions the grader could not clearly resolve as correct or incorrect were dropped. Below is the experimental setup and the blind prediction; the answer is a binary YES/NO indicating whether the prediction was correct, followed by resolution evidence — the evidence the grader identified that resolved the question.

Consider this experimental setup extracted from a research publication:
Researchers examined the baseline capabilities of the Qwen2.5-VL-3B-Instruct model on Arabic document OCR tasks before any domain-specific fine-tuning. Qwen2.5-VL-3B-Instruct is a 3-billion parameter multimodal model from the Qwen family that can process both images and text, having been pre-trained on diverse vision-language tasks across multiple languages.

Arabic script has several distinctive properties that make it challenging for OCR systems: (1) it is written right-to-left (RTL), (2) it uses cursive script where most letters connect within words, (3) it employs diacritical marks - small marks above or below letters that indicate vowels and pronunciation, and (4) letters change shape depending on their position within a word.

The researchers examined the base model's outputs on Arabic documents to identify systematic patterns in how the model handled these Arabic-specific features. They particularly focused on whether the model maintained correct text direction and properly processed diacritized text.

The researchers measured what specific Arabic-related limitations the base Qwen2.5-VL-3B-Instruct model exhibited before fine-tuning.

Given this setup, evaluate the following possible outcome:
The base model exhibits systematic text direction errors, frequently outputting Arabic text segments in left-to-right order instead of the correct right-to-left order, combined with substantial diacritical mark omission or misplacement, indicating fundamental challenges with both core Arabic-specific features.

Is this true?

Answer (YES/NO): NO